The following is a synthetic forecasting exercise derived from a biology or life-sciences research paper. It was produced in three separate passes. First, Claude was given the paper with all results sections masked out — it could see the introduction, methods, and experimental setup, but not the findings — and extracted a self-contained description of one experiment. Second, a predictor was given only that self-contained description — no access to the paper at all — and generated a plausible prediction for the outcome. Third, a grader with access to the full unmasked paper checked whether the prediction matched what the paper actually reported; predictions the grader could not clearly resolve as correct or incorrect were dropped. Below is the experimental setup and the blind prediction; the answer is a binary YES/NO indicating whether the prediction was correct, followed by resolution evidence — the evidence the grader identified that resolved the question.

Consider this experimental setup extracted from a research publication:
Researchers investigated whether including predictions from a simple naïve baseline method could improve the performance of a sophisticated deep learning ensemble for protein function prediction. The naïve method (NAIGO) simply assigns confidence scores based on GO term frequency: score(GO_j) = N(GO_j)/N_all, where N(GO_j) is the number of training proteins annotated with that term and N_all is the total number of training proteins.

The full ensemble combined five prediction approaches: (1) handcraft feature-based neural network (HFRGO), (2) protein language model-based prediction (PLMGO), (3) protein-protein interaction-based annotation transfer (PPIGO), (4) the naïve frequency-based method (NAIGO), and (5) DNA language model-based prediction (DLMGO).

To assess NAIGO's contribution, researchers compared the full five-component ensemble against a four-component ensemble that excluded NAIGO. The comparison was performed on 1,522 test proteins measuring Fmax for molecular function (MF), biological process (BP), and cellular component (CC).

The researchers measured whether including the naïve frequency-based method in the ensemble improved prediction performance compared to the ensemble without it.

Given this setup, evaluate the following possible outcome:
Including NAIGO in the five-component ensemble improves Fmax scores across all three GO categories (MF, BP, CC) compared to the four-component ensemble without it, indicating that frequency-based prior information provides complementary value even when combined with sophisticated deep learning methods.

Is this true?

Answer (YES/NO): YES